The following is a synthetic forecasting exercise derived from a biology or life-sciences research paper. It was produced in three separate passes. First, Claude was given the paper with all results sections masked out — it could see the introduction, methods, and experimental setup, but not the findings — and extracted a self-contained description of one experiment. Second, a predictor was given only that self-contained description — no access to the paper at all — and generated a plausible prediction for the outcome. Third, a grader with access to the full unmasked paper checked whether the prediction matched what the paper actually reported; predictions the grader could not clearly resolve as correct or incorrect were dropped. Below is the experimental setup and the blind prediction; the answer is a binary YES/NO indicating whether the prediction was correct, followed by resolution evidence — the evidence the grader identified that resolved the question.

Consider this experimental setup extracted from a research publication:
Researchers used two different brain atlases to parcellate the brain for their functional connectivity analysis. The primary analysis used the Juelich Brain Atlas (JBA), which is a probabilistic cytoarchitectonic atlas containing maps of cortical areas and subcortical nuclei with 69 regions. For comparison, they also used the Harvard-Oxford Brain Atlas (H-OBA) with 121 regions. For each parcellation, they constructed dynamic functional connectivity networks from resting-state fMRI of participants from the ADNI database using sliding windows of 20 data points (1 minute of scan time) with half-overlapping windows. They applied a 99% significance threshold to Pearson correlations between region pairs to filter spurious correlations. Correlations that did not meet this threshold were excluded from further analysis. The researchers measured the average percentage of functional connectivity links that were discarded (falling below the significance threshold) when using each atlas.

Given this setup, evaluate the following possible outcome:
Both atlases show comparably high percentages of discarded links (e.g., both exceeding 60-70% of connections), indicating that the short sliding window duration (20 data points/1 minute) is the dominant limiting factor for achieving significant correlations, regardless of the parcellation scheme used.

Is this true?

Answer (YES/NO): NO